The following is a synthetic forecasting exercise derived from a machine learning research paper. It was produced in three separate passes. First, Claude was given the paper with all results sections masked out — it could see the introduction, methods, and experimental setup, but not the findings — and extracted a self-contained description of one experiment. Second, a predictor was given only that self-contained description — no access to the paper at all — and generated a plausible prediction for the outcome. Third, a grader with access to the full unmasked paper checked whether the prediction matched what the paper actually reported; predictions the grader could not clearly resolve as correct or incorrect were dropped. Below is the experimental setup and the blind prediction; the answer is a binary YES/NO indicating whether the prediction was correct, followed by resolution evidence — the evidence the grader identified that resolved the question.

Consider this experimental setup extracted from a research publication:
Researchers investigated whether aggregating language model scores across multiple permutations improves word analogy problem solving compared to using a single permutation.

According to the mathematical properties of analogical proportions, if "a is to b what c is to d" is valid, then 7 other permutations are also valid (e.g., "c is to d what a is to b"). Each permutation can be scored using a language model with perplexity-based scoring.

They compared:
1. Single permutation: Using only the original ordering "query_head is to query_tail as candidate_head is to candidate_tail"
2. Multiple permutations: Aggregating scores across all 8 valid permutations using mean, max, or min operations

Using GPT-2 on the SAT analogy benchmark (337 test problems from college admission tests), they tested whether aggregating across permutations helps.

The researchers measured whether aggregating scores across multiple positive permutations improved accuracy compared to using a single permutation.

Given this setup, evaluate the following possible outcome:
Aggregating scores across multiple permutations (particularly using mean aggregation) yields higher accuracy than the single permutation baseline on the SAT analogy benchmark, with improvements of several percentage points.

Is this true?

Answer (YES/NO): NO